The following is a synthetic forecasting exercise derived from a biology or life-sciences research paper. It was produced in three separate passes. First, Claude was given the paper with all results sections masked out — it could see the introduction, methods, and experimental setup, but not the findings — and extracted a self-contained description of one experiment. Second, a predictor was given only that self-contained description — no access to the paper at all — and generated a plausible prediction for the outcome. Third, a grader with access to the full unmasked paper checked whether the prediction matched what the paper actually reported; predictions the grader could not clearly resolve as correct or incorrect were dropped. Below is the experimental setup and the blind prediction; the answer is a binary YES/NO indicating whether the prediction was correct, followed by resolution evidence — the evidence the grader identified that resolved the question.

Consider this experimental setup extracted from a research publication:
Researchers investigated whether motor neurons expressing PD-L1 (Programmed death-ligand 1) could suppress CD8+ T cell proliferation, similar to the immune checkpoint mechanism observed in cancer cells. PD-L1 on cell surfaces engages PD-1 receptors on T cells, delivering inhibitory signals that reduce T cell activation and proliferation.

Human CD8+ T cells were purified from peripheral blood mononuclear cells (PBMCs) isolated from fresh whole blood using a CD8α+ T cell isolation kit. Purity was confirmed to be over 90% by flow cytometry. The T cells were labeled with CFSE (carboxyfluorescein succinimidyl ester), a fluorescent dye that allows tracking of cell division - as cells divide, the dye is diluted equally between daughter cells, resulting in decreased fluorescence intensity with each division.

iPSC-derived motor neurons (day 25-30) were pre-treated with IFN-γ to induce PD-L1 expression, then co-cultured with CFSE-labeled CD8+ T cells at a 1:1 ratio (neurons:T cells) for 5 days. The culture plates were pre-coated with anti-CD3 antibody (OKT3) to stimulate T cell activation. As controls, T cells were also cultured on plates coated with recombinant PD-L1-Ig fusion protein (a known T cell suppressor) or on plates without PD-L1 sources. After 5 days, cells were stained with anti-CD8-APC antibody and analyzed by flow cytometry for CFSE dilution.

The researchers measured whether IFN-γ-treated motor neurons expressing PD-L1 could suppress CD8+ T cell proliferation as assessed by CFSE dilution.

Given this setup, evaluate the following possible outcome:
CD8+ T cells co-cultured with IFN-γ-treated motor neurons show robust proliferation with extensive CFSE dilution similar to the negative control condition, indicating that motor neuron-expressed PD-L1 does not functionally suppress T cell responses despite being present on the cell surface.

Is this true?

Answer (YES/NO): NO